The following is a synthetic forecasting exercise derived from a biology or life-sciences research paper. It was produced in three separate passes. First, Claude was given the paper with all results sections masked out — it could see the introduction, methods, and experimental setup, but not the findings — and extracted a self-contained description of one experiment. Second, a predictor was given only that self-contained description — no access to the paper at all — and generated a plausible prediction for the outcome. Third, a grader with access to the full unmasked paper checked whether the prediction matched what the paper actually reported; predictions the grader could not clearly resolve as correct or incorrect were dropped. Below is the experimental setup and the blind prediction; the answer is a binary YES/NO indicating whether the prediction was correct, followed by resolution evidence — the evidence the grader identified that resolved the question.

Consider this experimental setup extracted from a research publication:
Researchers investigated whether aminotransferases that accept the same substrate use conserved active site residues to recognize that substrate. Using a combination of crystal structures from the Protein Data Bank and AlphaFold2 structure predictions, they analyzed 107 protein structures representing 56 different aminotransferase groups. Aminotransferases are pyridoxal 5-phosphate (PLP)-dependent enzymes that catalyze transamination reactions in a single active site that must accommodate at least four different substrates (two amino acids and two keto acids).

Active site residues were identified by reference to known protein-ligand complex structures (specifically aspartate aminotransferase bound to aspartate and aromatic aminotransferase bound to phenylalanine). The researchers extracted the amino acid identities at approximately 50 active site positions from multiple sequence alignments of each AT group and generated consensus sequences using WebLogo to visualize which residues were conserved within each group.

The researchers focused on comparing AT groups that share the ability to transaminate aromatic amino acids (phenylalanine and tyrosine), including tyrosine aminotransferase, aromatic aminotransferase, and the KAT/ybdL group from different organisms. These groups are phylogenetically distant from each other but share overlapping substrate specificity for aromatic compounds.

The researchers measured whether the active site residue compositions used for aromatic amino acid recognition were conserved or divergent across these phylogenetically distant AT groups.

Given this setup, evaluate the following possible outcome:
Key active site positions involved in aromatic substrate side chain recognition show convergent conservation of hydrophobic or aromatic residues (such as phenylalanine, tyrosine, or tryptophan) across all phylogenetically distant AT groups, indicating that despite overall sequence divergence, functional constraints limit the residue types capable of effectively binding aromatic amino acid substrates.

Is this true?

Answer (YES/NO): NO